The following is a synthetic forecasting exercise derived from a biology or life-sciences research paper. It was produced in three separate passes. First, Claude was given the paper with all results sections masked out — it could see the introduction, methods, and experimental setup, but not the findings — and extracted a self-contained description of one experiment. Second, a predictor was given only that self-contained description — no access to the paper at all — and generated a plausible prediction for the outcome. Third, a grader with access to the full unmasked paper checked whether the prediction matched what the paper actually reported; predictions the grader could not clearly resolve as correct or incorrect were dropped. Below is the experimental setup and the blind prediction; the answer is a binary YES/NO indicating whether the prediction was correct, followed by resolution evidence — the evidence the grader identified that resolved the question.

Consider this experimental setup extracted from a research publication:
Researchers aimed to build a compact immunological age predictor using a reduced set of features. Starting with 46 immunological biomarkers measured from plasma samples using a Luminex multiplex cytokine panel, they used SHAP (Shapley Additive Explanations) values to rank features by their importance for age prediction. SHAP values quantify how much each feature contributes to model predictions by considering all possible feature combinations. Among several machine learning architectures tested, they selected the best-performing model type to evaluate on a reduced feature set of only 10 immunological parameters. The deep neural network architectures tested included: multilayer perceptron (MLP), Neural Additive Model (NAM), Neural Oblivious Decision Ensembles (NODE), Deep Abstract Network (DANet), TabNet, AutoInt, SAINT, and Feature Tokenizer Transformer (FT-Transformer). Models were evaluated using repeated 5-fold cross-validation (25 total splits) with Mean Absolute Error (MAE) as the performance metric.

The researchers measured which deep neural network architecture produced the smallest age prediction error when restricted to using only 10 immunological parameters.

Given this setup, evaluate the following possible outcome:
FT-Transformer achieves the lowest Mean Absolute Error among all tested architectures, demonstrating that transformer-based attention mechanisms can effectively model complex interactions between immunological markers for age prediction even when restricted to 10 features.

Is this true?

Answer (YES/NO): NO